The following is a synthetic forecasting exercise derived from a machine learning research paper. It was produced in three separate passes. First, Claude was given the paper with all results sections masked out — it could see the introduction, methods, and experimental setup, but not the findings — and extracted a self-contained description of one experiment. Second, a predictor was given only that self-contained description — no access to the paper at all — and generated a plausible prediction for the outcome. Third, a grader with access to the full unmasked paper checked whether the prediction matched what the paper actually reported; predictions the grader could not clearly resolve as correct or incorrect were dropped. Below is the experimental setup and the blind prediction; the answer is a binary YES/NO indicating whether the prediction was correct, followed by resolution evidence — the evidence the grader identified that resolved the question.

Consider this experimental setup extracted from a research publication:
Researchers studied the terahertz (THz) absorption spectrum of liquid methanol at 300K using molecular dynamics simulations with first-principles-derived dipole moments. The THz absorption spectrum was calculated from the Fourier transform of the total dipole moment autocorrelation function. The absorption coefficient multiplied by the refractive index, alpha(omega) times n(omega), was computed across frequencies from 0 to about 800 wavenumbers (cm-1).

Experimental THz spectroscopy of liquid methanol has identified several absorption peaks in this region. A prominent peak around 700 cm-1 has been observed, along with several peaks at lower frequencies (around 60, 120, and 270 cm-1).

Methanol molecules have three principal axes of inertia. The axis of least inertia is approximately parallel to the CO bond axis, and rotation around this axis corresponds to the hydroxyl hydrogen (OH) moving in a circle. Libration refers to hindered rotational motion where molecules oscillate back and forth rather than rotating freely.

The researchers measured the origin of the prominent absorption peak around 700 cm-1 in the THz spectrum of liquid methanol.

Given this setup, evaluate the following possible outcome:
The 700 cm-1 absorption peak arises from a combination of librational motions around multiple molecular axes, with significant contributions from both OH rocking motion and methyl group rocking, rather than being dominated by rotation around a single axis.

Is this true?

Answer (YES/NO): NO